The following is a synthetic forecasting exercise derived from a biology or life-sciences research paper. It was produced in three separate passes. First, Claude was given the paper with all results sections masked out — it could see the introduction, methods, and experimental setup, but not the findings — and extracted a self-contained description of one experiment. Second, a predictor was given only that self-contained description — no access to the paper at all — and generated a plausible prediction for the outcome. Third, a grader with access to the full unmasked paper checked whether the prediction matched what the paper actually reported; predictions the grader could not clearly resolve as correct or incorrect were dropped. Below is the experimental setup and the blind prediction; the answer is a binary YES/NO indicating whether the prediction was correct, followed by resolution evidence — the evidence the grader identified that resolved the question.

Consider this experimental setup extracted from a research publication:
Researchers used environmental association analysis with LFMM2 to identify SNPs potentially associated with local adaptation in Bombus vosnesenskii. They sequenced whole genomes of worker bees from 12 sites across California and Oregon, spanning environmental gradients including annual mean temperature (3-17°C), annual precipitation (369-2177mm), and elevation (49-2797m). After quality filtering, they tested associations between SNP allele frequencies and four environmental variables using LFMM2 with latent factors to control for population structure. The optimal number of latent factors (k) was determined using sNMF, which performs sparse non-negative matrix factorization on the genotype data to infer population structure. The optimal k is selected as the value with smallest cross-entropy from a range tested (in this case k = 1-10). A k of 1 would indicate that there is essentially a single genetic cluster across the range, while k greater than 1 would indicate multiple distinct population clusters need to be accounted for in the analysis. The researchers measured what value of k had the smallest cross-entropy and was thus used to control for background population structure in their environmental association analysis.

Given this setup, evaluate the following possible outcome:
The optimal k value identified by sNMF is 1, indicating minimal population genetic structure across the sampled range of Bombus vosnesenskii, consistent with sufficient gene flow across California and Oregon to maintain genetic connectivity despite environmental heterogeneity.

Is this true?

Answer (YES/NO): YES